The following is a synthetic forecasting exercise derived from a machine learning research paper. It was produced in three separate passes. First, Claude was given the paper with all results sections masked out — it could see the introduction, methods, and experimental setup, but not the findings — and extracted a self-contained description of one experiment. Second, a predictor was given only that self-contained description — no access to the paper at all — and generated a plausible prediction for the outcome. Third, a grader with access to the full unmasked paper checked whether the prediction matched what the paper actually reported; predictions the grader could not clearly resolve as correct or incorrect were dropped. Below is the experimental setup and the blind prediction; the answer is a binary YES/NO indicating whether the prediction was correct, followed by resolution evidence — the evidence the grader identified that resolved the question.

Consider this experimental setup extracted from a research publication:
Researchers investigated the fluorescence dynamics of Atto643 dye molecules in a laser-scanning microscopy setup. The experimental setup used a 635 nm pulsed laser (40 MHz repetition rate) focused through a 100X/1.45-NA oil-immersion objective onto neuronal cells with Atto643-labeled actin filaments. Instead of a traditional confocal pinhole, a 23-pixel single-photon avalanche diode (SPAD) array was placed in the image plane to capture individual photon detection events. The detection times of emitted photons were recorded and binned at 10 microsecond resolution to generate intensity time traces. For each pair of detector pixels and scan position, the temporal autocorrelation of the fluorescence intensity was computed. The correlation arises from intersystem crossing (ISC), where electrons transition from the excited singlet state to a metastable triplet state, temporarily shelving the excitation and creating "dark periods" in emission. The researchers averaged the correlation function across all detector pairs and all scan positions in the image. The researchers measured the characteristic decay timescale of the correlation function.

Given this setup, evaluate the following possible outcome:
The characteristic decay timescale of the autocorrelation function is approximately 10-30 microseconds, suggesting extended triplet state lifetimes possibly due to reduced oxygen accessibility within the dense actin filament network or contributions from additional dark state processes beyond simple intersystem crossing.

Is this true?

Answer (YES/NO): NO